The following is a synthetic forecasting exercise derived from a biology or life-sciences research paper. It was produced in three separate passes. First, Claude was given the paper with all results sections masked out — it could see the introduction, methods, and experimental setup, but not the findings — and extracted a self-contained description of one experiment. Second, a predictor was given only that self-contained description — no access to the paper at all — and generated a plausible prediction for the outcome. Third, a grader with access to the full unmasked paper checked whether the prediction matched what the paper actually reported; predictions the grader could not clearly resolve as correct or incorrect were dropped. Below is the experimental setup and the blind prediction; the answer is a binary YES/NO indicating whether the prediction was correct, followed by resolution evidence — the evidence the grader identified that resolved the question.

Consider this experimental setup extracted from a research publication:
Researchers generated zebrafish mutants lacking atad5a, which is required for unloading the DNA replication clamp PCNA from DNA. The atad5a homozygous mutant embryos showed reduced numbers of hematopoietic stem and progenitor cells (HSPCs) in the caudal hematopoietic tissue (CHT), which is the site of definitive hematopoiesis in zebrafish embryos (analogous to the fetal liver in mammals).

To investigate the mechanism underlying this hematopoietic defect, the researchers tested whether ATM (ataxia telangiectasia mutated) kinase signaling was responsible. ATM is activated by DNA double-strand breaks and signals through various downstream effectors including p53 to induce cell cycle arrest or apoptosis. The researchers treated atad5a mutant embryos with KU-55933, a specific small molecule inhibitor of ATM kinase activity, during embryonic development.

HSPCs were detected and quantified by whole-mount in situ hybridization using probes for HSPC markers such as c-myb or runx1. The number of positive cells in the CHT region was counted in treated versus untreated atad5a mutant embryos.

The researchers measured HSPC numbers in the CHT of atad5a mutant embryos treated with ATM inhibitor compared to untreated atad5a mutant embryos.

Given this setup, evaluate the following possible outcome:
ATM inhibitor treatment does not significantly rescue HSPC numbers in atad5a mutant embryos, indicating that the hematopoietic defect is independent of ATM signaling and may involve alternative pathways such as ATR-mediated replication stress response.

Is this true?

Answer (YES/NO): NO